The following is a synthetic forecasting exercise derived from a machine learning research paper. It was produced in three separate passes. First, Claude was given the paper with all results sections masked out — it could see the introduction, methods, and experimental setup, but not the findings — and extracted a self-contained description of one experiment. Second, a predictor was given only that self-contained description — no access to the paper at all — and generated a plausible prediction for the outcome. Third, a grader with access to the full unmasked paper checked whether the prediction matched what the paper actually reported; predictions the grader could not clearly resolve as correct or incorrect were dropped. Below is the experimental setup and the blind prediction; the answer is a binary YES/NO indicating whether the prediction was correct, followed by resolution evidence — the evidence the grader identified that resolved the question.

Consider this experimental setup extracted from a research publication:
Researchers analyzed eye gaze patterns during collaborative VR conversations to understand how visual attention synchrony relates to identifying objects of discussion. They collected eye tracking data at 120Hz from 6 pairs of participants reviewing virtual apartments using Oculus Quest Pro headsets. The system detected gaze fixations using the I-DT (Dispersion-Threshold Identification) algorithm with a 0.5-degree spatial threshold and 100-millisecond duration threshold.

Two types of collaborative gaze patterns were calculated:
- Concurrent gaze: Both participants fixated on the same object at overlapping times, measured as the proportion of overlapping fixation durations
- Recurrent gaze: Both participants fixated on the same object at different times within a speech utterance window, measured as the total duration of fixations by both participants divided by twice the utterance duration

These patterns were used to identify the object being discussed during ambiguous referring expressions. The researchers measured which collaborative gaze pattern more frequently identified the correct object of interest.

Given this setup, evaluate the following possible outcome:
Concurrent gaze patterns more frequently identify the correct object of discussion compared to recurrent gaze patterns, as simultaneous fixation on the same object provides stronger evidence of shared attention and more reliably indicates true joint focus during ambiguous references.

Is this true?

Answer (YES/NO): YES